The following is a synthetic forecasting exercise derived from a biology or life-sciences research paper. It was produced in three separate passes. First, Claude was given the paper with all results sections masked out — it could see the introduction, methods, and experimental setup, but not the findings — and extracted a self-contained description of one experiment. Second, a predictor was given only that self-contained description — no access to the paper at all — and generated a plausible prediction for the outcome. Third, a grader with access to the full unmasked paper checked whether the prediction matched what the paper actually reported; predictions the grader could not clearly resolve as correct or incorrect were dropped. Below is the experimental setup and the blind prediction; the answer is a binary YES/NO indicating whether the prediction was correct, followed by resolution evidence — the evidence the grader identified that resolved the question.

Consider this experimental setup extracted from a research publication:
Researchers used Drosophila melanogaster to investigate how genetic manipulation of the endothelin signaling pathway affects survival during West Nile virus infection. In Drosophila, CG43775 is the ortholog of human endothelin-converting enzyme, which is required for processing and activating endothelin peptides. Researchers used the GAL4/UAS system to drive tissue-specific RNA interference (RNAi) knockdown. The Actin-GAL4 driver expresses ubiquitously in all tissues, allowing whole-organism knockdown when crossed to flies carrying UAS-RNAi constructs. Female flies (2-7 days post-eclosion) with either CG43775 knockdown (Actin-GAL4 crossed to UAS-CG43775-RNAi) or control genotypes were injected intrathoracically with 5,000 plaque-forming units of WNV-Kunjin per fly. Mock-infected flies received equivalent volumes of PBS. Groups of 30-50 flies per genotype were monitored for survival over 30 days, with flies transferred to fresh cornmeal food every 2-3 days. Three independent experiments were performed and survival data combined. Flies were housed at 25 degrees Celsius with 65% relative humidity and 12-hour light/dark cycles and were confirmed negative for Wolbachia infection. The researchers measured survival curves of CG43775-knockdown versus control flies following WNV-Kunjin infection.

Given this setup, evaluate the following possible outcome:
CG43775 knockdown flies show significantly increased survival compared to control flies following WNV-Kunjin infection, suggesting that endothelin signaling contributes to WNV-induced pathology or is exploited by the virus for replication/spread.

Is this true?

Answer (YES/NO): NO